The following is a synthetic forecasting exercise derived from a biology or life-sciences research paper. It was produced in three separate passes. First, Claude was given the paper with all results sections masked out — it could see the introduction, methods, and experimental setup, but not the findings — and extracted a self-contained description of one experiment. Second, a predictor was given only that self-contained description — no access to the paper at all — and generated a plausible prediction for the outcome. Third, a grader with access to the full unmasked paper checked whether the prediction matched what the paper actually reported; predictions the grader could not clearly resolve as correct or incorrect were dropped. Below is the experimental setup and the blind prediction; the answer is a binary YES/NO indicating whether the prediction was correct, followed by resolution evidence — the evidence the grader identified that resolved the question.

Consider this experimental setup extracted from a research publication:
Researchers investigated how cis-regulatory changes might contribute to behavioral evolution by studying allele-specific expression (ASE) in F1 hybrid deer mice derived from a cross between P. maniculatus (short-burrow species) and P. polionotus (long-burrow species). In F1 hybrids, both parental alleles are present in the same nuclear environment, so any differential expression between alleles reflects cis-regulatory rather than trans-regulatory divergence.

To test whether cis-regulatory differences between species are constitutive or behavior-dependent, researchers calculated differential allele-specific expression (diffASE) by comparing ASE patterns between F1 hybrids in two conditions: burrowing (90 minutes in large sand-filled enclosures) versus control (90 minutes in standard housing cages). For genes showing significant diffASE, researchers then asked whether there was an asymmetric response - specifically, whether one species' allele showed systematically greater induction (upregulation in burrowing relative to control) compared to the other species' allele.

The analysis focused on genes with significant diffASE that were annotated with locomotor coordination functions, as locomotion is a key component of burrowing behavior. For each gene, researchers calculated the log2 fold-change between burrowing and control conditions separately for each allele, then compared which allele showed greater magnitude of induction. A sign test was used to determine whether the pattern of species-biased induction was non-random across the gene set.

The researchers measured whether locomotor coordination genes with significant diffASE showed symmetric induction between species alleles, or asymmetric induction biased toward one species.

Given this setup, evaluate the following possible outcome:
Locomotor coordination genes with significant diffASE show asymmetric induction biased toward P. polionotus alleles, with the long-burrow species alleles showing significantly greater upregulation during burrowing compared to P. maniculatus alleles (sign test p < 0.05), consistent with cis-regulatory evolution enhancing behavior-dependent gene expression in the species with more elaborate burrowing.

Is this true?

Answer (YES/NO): YES